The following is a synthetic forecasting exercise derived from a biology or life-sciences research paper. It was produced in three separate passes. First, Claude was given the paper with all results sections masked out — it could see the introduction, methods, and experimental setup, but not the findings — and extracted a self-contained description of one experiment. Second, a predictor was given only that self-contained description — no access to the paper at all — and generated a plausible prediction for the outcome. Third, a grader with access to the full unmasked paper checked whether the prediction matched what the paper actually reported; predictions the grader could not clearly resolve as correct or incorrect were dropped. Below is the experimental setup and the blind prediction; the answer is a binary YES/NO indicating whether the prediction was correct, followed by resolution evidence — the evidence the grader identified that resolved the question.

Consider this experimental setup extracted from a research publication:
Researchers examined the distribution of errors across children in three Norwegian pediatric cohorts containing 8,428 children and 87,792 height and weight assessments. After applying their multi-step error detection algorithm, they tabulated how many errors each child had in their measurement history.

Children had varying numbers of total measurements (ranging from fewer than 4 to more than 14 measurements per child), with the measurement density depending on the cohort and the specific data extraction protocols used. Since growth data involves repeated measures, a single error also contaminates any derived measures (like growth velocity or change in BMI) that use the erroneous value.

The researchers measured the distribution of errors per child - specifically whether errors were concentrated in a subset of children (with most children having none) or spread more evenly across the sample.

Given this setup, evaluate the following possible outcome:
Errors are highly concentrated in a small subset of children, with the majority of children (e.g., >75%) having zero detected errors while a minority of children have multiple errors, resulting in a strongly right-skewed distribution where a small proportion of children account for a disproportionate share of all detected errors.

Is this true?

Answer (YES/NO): YES